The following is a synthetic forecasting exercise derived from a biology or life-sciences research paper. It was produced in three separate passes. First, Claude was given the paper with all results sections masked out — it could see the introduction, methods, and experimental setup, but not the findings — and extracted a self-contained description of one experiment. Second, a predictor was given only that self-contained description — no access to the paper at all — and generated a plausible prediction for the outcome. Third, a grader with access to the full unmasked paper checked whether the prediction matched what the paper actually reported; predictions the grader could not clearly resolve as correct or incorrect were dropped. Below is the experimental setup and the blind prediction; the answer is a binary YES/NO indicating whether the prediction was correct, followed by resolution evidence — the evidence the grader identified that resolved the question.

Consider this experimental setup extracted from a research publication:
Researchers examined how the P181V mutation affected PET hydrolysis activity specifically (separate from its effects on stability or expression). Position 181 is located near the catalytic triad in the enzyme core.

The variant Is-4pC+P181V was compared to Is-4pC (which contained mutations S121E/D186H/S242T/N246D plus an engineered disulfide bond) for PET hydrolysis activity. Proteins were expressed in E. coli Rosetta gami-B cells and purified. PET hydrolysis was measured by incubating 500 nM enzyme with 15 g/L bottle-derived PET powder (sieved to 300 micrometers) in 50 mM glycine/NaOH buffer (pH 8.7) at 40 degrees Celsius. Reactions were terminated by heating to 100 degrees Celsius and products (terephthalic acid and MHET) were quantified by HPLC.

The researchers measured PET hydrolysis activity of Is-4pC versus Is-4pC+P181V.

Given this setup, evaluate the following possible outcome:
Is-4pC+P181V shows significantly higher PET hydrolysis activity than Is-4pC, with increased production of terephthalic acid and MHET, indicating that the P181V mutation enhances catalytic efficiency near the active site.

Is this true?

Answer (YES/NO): NO